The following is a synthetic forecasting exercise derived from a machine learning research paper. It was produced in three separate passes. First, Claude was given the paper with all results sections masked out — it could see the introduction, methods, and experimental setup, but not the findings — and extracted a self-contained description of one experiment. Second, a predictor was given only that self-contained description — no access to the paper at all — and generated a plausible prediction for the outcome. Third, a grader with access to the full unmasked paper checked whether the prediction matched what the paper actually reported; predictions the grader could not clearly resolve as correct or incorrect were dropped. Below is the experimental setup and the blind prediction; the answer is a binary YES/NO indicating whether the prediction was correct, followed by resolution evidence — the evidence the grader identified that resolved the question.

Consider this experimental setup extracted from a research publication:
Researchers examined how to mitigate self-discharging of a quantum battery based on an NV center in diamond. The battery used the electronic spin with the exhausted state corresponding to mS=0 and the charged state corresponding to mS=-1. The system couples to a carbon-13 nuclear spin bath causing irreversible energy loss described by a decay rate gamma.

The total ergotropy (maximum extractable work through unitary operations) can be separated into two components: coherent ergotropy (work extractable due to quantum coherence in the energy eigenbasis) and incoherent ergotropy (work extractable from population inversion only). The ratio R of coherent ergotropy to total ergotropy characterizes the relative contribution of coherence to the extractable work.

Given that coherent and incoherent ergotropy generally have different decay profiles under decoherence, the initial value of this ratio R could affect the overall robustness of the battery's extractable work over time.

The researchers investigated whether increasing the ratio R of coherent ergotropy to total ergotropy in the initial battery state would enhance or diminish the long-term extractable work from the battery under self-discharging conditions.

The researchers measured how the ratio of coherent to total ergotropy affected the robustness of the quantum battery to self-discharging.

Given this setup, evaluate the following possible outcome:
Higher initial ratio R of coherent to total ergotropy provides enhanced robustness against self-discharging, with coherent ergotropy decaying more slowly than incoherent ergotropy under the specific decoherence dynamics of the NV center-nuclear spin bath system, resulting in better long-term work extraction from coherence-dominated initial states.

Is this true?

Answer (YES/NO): YES